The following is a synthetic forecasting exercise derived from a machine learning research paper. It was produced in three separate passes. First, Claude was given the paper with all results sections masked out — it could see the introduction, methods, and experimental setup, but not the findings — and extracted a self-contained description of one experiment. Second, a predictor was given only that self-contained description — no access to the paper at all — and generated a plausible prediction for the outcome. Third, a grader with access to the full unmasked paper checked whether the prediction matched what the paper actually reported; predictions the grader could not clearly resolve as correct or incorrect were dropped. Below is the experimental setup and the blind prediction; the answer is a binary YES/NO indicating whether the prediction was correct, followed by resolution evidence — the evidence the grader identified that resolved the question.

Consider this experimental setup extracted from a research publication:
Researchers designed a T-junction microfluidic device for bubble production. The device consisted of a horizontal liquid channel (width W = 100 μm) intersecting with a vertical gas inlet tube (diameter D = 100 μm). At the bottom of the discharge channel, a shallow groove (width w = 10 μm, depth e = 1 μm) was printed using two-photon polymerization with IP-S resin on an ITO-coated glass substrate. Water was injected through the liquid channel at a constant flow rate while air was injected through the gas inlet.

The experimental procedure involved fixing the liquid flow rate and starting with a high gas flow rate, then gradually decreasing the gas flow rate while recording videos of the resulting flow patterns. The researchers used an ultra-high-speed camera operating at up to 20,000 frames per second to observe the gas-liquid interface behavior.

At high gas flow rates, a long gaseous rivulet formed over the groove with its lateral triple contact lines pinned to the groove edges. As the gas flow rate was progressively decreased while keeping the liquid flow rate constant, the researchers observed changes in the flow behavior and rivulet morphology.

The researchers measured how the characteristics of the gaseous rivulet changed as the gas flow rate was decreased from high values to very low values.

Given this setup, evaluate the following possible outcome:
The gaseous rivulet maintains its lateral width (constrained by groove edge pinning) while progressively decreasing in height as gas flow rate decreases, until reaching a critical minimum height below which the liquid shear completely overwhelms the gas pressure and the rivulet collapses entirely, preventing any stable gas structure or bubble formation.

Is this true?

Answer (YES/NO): NO